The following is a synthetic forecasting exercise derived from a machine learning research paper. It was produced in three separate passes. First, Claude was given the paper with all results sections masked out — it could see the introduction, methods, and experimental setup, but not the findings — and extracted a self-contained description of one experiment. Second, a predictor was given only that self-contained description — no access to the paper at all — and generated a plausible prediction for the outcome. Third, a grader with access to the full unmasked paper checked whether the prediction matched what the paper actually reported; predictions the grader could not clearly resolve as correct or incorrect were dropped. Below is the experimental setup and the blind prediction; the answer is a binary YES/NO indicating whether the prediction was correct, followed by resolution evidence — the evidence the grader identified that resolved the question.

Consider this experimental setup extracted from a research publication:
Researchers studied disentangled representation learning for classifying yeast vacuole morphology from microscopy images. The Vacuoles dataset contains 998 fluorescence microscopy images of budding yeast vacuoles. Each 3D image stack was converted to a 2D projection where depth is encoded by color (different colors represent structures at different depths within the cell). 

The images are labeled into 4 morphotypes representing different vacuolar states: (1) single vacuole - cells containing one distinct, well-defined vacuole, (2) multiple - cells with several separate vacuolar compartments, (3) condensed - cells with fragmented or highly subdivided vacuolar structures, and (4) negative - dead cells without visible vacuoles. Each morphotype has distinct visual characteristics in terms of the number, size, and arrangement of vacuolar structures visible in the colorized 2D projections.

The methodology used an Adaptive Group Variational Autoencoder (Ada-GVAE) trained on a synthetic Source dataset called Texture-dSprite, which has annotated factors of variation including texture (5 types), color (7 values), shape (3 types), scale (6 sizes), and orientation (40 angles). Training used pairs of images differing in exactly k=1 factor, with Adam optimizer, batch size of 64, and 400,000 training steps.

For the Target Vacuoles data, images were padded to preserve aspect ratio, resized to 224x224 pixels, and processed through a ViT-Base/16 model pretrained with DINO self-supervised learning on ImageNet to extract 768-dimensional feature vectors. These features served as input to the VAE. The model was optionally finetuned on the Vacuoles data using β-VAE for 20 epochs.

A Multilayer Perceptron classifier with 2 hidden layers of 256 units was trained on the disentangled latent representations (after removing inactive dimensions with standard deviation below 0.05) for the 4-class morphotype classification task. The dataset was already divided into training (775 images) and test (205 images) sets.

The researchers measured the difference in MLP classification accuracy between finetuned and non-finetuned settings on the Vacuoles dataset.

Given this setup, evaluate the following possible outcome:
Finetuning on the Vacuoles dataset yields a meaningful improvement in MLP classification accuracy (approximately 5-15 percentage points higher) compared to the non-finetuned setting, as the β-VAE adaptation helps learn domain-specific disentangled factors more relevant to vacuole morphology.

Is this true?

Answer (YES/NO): NO